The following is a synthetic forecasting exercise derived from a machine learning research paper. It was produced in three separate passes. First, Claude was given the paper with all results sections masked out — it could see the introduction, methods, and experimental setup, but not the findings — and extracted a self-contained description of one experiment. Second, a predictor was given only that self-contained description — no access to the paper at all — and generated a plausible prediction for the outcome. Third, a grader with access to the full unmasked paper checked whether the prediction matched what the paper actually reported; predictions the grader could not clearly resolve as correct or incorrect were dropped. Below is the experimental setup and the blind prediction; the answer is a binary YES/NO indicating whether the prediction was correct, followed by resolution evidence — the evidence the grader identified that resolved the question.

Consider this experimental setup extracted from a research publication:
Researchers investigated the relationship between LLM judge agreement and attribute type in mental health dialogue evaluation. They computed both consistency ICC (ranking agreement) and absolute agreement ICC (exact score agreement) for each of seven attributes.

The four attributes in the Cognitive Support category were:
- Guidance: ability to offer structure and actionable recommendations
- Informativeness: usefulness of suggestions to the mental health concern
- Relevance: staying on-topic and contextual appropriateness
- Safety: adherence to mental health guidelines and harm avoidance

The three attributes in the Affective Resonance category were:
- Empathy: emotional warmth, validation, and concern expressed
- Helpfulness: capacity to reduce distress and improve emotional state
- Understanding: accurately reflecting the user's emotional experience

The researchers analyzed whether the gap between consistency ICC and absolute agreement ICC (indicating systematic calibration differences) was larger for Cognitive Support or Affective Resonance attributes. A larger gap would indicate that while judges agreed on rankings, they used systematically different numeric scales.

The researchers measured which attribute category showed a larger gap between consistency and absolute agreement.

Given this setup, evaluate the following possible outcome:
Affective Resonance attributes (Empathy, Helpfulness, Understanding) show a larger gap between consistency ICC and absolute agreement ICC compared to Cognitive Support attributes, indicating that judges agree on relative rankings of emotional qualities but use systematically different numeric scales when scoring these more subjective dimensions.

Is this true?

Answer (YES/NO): YES